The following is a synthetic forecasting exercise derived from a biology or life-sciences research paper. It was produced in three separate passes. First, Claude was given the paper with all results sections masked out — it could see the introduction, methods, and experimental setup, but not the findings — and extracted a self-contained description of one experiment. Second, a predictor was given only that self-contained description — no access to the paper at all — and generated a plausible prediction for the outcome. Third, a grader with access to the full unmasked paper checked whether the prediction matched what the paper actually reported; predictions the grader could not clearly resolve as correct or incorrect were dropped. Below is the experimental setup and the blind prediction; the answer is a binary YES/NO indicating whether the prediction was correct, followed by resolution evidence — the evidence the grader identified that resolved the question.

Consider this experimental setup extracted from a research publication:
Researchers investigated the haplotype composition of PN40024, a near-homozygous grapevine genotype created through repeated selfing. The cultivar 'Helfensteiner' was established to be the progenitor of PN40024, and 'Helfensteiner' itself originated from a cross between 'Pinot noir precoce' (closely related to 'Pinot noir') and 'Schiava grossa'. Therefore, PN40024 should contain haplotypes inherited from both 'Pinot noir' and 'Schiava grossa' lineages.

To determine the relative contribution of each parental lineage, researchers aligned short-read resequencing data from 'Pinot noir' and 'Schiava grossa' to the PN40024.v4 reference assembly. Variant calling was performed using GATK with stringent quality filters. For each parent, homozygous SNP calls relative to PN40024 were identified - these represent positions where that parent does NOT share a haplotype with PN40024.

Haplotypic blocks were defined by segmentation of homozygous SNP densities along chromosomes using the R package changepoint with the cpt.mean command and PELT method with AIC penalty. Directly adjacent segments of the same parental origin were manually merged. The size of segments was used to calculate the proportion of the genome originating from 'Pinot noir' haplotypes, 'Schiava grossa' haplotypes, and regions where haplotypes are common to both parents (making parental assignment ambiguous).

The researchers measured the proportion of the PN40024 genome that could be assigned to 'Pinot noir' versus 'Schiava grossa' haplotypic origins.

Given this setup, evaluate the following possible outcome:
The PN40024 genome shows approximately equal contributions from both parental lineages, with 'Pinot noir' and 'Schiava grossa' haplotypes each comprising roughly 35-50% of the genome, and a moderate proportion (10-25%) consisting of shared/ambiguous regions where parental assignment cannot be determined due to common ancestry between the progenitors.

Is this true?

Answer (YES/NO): NO